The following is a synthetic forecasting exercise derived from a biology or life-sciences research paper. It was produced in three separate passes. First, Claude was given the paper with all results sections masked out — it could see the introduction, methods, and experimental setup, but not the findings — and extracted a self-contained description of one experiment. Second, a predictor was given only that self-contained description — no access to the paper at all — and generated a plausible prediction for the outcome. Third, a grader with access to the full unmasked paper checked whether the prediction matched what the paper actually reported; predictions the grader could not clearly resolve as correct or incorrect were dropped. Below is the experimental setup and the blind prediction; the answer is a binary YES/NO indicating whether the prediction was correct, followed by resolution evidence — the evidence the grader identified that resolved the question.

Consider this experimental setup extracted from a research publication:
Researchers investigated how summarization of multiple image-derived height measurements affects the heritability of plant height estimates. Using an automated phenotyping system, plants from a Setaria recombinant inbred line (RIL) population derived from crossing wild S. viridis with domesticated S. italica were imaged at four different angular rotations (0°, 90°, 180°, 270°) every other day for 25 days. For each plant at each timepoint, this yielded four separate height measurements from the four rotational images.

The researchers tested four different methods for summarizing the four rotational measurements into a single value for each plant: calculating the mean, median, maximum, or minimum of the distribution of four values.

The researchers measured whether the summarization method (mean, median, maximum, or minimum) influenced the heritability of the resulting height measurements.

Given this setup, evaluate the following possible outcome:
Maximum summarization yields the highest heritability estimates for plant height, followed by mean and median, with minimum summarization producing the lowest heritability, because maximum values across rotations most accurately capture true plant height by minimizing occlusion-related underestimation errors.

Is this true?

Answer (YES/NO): NO